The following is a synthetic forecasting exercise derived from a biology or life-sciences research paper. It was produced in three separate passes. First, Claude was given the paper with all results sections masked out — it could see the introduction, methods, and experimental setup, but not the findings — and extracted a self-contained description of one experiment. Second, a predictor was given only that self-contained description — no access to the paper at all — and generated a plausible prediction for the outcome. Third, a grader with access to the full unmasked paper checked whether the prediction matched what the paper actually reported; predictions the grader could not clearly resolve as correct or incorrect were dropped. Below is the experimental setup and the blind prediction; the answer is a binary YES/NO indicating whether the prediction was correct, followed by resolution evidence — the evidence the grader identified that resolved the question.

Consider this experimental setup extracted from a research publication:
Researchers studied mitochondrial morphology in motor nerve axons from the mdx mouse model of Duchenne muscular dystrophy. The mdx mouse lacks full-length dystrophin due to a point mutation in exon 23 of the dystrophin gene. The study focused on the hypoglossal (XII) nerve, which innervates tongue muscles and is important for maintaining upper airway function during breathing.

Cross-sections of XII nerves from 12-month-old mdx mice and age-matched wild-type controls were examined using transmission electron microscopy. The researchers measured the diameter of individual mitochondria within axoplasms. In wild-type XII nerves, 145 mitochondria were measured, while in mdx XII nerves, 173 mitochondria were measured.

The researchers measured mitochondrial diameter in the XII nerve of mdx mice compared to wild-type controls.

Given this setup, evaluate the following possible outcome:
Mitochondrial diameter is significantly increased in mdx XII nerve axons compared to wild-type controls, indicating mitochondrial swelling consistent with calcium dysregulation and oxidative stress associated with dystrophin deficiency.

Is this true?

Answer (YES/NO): NO